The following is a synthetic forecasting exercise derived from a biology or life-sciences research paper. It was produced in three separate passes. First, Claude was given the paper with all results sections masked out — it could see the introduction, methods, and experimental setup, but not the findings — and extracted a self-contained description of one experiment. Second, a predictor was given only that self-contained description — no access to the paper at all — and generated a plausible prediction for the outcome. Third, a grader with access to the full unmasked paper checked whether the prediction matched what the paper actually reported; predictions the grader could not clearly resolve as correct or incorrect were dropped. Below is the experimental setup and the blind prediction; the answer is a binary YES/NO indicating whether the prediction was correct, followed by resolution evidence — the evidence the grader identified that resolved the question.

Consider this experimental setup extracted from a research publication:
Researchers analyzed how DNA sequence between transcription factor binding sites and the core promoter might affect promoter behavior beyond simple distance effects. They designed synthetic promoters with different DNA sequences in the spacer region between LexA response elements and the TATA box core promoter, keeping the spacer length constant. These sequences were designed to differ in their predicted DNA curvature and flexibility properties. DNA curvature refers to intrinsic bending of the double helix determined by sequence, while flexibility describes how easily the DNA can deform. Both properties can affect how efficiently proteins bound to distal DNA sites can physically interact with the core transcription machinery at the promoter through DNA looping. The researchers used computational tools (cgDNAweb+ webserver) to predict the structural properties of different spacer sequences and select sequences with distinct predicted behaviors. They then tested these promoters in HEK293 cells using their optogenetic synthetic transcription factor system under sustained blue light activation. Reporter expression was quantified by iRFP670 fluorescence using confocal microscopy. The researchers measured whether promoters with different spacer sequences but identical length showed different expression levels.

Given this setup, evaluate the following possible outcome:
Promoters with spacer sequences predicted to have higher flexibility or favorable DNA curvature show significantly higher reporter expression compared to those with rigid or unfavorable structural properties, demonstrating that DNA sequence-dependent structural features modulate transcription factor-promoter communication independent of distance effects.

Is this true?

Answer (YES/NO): YES